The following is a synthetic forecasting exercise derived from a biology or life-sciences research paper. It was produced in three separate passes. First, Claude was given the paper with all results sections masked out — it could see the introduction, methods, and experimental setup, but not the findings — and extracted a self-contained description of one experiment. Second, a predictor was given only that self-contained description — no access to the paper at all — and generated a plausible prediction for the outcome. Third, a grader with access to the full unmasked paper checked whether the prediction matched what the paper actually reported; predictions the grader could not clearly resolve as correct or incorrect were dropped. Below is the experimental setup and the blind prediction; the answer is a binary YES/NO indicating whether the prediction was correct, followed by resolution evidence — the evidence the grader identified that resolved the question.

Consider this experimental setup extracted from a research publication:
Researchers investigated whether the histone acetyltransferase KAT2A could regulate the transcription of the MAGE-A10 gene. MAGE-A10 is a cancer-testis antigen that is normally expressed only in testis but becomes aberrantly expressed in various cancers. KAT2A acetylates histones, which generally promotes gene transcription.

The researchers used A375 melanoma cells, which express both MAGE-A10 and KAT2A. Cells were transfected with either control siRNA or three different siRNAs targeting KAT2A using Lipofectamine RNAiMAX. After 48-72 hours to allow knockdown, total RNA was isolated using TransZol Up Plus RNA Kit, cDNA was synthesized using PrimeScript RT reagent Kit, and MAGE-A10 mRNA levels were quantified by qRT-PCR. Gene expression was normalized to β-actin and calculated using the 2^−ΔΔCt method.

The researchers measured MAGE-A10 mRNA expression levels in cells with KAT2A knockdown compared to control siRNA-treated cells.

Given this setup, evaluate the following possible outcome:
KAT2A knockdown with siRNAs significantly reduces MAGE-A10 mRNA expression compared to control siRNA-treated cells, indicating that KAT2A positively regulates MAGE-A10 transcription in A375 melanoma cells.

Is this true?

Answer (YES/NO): YES